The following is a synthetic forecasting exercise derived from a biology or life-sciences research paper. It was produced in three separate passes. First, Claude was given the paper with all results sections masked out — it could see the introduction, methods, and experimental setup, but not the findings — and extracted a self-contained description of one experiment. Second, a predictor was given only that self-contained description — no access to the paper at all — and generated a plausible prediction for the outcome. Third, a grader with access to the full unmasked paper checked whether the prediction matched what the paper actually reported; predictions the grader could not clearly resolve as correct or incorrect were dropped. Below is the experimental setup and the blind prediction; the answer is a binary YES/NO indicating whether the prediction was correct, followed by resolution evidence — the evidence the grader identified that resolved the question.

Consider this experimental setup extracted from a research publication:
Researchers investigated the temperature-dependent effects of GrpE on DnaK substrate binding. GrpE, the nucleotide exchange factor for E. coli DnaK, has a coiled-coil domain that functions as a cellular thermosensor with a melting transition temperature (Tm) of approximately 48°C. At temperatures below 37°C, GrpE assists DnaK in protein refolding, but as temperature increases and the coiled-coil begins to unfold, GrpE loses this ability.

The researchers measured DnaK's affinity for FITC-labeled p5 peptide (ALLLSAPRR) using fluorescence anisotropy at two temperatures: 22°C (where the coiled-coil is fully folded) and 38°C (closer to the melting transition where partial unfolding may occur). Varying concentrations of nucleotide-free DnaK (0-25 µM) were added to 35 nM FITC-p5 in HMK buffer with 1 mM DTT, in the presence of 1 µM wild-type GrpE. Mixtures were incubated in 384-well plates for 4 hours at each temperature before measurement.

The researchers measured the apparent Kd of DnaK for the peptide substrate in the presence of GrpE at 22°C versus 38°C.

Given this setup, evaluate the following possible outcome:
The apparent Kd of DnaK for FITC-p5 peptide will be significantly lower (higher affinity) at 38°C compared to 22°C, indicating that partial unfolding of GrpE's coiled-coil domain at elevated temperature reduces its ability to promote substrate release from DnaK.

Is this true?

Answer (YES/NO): YES